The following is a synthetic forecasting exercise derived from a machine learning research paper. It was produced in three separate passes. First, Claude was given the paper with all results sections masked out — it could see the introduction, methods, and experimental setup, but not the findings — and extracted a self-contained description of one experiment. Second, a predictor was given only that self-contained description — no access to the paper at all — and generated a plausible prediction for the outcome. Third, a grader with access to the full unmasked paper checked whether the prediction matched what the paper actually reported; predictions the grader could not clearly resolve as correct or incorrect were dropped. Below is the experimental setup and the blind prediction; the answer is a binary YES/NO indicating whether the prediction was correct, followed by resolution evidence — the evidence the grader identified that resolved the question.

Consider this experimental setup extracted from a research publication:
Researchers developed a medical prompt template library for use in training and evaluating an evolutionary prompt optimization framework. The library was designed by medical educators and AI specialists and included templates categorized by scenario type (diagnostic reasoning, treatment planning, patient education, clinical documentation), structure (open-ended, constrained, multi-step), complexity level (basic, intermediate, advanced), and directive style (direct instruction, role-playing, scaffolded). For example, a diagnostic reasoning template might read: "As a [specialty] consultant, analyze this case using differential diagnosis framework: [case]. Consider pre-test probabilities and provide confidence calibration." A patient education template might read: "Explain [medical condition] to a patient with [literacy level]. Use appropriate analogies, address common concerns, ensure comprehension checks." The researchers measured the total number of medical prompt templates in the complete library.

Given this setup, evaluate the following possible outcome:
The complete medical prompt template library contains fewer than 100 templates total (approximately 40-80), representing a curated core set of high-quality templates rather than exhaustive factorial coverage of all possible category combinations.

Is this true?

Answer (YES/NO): NO